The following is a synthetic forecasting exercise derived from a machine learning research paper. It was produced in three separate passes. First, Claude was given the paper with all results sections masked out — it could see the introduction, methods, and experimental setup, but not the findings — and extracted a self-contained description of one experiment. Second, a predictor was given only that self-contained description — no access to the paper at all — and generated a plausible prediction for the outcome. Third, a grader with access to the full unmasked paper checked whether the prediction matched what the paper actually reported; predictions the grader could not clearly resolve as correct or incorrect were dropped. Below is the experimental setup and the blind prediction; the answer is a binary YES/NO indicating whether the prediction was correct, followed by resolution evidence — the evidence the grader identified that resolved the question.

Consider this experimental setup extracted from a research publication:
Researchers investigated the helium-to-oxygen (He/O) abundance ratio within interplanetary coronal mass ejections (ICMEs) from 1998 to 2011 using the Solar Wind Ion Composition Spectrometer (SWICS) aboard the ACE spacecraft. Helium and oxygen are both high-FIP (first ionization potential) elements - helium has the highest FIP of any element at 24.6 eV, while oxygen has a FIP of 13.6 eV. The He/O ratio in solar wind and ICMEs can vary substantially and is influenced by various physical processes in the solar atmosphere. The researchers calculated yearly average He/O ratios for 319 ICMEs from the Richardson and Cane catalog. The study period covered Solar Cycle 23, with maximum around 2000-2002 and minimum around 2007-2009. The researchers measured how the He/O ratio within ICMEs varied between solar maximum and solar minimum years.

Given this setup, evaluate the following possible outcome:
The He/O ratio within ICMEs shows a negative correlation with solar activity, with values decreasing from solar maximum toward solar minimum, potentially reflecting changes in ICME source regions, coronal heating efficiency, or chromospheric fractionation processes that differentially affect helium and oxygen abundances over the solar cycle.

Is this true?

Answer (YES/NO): NO